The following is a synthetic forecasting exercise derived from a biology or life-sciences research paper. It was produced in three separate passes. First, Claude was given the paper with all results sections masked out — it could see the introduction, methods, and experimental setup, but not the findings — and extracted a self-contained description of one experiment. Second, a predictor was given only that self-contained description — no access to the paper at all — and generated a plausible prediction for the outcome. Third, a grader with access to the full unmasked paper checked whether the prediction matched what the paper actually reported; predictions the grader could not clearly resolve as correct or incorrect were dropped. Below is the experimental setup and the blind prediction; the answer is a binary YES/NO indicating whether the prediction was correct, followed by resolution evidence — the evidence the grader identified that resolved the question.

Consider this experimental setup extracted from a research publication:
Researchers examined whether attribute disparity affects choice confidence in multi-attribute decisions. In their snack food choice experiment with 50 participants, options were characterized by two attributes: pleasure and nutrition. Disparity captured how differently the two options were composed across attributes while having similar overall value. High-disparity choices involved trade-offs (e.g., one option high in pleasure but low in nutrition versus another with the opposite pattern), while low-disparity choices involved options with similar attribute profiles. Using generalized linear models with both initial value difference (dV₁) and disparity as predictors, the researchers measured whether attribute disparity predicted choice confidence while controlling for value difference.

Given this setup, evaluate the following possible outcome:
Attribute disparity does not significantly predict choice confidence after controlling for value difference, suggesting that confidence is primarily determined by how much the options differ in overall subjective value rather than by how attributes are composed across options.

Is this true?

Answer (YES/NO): NO